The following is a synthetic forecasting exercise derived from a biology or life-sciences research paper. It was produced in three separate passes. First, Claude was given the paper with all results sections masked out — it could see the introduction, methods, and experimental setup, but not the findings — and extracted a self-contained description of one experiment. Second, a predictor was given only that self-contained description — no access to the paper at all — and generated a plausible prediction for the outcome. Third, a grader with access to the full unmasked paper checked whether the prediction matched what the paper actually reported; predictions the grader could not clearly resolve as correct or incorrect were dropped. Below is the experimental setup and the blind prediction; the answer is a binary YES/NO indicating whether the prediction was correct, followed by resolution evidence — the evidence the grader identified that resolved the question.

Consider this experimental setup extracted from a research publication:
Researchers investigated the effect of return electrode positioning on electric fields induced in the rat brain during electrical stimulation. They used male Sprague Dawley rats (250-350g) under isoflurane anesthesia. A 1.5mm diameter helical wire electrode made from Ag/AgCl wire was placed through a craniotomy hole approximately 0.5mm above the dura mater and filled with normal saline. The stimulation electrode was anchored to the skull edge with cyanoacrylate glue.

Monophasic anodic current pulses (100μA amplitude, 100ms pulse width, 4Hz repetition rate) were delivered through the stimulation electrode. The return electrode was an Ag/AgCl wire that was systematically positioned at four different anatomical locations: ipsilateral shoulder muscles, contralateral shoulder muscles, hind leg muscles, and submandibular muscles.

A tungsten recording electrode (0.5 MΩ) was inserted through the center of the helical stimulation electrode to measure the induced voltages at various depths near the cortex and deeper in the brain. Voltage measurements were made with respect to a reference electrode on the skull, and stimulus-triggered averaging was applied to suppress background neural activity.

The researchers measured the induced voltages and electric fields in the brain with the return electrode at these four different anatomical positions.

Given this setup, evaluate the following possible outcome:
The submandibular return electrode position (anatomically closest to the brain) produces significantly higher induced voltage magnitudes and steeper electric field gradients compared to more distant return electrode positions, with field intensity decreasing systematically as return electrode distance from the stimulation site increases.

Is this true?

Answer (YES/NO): NO